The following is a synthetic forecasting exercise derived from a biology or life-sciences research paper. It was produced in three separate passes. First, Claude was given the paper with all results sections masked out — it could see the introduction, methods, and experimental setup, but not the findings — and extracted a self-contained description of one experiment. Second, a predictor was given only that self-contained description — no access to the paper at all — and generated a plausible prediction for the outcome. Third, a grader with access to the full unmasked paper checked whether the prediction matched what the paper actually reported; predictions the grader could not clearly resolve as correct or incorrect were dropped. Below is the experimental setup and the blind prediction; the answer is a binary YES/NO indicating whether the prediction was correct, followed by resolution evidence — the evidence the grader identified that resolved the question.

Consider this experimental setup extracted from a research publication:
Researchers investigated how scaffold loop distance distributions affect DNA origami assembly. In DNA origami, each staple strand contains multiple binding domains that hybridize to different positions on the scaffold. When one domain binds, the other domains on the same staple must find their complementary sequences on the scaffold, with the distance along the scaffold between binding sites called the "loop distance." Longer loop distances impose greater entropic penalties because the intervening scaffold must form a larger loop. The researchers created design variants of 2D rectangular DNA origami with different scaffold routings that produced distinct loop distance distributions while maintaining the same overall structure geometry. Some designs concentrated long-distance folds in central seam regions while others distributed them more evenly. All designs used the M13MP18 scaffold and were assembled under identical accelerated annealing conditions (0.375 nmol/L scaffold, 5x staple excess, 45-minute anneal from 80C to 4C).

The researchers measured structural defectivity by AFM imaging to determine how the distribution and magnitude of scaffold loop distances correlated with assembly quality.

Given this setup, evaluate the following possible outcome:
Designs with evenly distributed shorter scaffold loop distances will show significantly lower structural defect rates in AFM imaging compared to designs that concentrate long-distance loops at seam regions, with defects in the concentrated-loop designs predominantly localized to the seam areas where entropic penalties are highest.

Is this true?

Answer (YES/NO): NO